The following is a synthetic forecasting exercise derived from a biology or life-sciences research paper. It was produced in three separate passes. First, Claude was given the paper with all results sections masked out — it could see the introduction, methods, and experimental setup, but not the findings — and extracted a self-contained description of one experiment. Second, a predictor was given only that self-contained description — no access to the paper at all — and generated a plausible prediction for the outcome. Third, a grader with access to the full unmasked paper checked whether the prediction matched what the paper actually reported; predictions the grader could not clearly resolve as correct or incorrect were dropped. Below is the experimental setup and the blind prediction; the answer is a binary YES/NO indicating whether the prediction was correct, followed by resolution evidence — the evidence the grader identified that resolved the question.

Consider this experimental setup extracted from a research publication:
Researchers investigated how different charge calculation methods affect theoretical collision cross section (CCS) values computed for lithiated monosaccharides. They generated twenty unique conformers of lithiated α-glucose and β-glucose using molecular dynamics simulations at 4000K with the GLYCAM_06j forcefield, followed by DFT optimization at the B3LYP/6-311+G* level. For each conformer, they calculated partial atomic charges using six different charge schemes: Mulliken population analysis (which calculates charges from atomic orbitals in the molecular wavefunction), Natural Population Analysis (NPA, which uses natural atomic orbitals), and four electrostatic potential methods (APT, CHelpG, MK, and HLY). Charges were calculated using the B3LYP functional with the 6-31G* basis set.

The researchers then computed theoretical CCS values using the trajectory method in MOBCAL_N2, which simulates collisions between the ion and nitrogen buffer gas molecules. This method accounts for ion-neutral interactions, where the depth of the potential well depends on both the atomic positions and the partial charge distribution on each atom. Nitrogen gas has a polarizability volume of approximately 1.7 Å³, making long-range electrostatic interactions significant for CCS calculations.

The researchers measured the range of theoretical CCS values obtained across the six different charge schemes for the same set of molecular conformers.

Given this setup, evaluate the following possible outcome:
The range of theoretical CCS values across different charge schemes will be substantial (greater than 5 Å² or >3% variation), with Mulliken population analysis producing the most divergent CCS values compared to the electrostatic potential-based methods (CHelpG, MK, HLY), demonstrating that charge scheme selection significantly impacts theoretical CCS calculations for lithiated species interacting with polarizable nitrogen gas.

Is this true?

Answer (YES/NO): NO